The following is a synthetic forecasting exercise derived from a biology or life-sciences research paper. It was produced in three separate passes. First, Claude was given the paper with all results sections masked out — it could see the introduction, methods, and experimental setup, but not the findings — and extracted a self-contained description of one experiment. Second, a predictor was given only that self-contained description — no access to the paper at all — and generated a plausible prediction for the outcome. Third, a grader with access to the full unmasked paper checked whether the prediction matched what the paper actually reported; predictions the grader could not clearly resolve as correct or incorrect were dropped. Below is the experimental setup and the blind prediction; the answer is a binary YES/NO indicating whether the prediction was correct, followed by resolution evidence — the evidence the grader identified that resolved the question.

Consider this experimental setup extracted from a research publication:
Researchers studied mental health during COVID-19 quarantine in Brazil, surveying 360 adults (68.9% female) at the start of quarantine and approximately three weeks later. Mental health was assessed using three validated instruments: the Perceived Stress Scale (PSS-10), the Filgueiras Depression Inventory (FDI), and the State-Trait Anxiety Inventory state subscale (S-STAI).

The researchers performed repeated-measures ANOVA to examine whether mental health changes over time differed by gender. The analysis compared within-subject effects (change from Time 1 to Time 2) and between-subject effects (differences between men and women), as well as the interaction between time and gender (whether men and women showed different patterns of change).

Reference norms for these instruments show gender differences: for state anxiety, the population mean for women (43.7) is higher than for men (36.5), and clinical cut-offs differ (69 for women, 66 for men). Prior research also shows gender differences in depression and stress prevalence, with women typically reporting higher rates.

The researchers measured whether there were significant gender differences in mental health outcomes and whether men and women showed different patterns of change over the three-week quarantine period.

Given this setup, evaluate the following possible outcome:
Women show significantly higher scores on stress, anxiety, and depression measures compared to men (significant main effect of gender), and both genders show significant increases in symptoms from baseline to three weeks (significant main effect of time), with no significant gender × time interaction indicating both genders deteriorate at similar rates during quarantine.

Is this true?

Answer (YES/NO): NO